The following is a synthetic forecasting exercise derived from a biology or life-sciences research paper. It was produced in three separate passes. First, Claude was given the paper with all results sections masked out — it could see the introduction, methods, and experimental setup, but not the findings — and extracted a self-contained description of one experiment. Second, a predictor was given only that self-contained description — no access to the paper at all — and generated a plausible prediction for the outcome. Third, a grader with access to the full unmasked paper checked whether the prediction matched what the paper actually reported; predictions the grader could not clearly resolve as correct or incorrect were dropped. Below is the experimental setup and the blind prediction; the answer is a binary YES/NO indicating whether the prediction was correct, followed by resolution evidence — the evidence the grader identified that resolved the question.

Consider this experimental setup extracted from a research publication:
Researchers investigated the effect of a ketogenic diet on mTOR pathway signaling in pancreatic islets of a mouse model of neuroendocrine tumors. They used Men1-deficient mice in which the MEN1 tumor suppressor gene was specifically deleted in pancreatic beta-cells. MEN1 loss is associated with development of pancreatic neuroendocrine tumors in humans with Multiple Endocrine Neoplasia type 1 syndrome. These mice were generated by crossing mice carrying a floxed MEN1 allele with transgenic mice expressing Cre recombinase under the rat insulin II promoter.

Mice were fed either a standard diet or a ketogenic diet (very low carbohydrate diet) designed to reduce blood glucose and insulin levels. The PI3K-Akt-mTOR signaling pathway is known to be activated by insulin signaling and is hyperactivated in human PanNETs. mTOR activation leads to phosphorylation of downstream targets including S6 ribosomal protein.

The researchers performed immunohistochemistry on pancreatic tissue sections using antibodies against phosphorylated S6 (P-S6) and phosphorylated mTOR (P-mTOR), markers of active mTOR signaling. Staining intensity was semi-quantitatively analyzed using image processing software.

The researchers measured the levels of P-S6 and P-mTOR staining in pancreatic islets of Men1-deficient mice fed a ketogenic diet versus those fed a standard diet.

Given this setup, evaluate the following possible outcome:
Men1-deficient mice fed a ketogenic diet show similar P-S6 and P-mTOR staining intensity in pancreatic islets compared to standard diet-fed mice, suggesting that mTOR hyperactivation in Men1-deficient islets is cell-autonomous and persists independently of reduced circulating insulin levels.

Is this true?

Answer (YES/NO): NO